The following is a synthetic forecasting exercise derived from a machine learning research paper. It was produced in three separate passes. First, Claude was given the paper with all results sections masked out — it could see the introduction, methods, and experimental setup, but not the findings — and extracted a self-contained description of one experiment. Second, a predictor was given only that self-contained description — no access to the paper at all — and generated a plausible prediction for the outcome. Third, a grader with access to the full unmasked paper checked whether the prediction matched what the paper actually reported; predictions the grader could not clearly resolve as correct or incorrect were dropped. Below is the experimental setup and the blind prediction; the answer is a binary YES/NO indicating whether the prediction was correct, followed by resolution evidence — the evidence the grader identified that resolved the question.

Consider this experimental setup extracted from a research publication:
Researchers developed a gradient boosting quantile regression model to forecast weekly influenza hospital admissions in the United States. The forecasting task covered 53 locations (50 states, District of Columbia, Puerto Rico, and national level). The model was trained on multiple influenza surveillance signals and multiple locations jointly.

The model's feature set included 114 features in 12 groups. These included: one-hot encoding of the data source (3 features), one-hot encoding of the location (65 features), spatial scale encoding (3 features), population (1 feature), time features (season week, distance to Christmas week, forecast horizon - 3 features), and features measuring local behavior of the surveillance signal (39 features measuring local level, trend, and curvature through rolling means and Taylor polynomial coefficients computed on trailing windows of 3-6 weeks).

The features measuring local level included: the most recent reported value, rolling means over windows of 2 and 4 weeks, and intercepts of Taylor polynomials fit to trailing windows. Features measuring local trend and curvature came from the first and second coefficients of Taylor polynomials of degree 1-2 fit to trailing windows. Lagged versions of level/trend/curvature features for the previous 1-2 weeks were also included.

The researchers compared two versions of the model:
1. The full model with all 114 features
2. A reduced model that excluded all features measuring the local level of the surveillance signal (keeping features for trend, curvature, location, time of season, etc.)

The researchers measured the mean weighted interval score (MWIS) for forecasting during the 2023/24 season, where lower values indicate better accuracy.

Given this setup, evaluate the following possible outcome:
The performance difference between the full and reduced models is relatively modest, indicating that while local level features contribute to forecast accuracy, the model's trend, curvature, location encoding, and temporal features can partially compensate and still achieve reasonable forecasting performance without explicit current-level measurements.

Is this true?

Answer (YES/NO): YES